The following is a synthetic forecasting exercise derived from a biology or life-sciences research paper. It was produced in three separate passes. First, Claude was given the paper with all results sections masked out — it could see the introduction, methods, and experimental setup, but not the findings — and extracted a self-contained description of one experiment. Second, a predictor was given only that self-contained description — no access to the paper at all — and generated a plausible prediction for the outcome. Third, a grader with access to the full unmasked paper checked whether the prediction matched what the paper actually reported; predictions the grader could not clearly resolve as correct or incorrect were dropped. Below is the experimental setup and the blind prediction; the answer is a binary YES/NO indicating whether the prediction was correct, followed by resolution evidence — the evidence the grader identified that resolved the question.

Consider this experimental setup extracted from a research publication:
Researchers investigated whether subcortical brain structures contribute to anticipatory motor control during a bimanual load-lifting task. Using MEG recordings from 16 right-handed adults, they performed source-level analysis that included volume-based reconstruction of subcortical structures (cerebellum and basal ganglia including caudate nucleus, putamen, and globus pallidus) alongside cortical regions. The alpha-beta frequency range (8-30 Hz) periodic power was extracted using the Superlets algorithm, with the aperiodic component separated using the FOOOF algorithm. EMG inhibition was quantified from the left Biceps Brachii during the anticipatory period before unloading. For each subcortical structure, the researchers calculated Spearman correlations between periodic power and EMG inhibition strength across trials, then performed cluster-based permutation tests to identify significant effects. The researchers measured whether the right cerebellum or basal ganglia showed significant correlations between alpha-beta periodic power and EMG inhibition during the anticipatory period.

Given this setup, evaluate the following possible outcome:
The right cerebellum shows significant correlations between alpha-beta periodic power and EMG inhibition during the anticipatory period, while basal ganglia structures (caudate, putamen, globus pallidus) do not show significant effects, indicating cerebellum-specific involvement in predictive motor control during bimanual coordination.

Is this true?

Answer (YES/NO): NO